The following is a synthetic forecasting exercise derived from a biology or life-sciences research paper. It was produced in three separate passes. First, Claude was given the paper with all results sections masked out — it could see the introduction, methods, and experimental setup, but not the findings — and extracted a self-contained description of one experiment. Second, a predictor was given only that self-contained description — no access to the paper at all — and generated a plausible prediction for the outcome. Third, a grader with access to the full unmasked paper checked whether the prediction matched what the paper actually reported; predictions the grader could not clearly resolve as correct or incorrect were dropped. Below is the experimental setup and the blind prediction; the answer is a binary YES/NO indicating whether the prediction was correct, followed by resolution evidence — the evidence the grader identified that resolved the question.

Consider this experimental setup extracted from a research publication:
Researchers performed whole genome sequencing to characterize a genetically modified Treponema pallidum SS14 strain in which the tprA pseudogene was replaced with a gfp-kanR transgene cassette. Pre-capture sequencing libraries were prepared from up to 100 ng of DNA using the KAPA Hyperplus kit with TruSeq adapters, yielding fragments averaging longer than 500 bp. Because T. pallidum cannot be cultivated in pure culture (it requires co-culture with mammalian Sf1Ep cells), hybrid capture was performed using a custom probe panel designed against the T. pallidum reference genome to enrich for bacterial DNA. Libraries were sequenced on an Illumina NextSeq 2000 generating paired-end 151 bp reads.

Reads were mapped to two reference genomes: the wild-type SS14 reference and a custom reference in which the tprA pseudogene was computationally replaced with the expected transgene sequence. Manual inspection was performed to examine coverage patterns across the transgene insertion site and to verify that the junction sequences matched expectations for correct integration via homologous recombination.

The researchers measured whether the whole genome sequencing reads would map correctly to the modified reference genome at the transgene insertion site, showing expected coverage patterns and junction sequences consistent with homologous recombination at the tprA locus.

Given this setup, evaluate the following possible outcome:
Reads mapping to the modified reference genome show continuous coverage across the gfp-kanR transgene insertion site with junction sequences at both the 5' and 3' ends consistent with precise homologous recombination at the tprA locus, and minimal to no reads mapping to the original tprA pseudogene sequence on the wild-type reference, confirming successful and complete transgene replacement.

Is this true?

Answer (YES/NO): YES